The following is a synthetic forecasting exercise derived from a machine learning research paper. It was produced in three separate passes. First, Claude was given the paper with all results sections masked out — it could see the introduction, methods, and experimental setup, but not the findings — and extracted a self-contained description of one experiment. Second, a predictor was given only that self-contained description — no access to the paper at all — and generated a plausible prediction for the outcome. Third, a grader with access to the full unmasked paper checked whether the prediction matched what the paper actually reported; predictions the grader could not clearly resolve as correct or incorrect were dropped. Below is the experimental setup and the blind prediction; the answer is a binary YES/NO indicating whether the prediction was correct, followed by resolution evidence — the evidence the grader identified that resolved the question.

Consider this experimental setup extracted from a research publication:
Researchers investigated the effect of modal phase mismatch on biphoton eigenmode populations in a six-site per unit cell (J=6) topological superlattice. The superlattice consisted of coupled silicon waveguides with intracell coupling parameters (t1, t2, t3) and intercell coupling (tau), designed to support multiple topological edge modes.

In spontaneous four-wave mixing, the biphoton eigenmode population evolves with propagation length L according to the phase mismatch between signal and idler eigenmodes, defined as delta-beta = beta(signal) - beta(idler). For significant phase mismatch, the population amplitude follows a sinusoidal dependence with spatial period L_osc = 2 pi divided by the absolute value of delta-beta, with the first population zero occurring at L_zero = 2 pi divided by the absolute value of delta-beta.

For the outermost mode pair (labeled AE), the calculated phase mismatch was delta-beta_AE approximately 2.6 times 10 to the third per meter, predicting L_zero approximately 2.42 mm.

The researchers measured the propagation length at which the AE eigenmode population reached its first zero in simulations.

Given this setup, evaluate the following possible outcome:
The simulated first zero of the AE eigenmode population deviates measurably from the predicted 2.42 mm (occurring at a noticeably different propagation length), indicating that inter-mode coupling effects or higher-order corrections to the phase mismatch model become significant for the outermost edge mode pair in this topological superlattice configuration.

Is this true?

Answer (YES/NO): NO